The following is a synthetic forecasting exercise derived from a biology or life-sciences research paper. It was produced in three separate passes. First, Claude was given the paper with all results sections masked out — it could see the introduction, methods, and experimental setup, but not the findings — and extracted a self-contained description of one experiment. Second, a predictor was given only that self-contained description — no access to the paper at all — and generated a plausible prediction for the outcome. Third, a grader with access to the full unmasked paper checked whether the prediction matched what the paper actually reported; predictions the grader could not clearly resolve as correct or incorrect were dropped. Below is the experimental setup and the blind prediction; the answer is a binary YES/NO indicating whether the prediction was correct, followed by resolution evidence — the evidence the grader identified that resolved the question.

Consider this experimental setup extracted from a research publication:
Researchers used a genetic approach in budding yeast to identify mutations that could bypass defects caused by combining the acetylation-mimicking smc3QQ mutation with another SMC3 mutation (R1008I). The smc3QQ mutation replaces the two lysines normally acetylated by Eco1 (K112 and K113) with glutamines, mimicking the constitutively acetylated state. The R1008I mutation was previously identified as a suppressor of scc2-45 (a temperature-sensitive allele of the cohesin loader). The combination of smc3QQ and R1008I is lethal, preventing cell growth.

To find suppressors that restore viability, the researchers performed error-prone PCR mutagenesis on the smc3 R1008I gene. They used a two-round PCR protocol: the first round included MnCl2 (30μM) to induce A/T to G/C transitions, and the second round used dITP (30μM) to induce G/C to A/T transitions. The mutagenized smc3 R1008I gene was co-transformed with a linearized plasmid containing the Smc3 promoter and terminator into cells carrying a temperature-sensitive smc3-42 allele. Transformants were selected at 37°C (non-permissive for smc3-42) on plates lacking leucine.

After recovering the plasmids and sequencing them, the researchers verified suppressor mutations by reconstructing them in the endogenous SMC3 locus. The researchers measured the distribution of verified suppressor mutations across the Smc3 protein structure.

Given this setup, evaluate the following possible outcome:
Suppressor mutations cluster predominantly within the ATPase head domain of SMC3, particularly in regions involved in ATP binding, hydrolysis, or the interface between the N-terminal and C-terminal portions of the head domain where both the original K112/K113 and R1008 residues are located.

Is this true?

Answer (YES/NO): NO